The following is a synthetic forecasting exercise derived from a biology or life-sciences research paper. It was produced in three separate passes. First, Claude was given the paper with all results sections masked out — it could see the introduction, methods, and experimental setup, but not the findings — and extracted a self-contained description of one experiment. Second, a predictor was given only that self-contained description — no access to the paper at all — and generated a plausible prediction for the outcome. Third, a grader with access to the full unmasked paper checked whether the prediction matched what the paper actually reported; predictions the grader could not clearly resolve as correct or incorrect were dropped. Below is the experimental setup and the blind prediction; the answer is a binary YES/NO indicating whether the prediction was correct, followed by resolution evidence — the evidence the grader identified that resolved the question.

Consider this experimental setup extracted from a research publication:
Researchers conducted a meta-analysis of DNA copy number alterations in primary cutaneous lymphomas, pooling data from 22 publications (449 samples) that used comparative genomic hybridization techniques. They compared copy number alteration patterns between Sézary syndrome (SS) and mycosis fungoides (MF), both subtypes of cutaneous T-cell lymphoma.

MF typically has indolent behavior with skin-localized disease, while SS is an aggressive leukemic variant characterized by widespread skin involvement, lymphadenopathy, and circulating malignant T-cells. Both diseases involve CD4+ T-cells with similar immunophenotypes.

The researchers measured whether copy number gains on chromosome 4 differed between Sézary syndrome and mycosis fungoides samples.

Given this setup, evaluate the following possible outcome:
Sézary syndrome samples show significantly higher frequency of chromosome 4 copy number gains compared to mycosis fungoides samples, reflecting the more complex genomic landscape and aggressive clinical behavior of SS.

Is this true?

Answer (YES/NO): YES